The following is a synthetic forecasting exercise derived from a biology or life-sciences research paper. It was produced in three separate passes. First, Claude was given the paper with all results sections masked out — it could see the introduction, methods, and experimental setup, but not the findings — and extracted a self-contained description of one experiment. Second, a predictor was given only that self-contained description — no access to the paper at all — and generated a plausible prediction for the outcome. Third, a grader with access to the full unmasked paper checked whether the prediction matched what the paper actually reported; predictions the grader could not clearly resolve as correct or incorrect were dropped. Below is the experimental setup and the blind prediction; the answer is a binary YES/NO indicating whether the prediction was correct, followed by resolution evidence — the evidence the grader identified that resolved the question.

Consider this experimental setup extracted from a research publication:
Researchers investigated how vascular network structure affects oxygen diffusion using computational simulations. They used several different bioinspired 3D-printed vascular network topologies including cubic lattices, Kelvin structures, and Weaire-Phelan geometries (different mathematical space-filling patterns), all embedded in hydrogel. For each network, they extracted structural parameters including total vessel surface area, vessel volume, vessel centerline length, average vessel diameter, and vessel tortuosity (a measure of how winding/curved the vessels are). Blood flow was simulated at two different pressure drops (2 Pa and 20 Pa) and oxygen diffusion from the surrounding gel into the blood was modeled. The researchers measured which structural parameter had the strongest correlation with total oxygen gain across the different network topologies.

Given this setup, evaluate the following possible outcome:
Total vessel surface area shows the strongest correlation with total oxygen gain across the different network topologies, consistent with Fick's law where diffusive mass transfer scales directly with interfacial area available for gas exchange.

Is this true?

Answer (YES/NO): NO